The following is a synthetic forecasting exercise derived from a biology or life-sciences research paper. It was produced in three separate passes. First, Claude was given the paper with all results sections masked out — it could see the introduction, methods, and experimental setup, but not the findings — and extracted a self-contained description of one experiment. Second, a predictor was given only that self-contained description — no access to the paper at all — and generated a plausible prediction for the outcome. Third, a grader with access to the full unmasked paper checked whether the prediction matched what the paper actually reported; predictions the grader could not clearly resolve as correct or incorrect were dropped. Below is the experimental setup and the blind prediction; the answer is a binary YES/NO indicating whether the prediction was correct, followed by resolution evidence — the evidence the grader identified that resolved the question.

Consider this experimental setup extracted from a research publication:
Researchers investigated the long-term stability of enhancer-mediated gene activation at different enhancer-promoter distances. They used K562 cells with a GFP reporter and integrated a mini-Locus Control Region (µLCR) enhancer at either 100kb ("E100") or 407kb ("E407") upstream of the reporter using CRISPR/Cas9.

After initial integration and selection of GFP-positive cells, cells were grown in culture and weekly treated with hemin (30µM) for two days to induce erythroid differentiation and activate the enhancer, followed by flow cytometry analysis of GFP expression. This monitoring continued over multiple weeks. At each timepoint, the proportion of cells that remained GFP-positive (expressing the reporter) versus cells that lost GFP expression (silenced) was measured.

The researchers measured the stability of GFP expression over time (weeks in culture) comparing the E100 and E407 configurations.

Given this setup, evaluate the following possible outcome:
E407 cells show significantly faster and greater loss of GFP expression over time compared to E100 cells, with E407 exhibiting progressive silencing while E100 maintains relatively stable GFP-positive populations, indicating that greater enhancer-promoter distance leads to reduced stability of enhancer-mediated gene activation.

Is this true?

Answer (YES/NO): YES